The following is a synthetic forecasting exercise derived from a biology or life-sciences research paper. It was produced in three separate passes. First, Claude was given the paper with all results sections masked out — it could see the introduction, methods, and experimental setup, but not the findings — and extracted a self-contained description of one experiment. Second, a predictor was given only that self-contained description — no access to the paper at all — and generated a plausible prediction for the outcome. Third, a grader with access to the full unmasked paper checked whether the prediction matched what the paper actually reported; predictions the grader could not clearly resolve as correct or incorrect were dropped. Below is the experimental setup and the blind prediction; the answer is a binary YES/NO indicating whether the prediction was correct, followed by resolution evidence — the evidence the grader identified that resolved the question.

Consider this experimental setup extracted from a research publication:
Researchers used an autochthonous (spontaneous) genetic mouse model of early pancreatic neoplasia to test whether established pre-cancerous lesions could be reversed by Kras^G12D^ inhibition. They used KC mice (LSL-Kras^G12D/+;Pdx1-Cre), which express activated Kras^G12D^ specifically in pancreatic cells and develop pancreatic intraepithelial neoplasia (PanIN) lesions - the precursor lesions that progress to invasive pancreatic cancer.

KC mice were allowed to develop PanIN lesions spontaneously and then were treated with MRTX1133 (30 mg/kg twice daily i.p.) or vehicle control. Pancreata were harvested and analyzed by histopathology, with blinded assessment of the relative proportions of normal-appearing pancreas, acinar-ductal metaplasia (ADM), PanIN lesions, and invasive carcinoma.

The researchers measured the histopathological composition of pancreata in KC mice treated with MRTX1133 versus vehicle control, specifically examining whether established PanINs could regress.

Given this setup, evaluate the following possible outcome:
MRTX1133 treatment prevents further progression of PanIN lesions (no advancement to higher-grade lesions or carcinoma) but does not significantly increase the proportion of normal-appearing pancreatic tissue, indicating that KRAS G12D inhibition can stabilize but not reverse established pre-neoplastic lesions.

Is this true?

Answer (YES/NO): NO